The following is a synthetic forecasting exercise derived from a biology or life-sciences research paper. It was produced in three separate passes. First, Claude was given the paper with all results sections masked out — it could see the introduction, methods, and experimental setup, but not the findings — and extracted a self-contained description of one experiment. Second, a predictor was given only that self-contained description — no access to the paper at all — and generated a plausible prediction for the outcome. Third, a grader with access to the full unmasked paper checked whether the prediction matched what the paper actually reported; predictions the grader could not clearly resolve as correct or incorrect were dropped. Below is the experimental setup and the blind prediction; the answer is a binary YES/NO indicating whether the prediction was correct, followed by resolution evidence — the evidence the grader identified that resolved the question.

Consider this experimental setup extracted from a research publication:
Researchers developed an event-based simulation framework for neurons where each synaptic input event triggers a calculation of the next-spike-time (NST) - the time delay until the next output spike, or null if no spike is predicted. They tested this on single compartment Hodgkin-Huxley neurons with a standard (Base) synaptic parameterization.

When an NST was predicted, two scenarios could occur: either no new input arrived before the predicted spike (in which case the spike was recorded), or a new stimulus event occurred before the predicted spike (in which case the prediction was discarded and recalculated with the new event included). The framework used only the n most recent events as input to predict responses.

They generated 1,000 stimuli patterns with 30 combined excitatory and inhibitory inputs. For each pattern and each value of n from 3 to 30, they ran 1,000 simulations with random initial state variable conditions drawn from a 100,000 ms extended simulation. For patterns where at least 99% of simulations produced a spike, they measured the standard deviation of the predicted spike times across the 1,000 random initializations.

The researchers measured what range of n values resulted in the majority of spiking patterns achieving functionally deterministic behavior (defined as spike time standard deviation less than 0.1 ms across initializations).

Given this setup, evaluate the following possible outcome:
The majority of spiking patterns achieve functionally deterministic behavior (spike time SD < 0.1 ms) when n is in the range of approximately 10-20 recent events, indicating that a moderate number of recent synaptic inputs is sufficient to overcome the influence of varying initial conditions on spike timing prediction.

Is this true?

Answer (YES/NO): NO